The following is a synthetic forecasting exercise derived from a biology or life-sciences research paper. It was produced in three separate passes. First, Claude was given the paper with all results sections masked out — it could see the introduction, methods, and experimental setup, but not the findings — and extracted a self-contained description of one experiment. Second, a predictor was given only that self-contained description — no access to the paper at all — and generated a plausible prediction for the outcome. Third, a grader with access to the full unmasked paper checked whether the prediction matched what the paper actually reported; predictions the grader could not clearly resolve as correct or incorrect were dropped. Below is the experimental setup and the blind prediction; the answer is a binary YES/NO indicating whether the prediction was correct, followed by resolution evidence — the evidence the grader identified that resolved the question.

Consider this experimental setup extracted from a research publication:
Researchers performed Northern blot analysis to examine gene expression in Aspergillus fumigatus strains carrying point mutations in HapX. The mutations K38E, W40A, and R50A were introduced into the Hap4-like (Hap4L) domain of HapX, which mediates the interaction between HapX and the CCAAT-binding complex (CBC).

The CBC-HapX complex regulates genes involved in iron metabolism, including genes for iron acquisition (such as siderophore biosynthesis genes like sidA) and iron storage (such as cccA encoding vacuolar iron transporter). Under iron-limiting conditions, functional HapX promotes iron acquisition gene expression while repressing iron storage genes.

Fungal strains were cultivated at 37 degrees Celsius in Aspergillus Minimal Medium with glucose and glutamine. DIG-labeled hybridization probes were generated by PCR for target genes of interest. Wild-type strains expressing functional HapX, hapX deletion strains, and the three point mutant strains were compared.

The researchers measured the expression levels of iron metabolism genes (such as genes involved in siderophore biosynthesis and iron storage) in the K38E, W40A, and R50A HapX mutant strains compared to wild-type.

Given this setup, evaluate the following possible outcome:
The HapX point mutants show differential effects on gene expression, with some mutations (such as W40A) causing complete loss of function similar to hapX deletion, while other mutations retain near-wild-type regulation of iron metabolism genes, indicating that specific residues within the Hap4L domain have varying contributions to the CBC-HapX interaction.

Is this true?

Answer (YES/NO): NO